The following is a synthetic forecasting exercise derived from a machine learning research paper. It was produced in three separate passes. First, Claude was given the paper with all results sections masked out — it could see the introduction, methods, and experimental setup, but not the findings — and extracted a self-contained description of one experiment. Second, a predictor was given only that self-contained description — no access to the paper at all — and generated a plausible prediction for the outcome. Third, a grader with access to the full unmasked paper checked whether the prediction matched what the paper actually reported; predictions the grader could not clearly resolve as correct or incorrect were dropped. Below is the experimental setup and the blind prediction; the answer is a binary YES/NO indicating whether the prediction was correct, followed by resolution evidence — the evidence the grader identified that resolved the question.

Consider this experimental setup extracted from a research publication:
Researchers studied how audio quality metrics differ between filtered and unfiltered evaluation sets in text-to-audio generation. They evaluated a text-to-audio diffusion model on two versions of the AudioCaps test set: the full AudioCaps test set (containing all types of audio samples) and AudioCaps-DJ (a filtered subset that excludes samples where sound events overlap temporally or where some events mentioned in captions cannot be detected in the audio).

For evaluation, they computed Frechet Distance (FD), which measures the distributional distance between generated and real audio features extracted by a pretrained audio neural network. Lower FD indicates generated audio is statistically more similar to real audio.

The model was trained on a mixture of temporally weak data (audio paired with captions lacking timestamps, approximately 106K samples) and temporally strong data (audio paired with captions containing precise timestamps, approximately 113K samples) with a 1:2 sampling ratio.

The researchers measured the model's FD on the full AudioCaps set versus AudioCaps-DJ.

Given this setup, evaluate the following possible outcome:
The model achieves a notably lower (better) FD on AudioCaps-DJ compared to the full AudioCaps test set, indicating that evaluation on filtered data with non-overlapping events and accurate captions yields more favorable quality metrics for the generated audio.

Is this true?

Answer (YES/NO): NO